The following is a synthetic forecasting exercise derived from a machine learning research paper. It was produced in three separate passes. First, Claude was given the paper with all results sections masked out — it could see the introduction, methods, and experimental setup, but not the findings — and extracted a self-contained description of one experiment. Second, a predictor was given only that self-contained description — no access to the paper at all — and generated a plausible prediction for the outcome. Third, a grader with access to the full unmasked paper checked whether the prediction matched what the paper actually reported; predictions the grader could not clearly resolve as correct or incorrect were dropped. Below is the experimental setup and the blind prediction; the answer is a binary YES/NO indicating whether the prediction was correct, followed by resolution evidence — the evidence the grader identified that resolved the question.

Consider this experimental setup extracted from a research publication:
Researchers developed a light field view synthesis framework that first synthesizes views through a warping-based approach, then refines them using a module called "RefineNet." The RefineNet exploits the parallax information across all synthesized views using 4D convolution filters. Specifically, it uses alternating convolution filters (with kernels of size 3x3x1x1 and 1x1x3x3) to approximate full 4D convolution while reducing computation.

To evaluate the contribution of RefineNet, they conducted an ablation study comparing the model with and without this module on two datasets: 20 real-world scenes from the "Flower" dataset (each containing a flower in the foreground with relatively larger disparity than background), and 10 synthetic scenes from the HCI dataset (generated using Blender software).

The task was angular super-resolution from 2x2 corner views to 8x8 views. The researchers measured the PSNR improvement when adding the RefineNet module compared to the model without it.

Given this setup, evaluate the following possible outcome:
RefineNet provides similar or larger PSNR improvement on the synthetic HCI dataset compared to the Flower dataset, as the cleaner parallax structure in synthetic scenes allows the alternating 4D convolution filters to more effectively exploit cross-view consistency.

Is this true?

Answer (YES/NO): NO